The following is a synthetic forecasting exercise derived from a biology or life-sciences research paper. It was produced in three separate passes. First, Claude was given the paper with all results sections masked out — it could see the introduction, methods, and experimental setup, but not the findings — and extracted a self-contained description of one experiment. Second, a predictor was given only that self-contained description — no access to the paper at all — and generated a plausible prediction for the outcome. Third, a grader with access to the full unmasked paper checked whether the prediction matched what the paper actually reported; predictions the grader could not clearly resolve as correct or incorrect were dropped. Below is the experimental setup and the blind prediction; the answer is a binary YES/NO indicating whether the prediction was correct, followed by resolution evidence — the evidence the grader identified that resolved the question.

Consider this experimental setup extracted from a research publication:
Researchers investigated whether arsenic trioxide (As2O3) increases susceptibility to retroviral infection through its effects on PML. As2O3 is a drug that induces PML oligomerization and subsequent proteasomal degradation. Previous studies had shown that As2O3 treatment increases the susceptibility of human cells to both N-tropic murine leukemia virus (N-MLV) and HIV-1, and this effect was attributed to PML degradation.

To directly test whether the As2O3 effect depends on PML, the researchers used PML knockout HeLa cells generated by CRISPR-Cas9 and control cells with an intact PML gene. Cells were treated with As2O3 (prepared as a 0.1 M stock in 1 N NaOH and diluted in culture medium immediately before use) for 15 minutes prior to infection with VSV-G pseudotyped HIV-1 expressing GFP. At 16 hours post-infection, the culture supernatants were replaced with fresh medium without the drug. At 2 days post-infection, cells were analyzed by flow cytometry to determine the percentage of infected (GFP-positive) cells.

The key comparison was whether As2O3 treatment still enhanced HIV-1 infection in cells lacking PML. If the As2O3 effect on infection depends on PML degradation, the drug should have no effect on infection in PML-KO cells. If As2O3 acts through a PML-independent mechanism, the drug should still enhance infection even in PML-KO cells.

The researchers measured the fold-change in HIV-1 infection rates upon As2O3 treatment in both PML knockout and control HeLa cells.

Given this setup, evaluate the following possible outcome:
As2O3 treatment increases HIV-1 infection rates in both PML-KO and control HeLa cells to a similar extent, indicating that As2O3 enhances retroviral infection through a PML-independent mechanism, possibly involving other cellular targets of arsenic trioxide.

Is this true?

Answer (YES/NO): YES